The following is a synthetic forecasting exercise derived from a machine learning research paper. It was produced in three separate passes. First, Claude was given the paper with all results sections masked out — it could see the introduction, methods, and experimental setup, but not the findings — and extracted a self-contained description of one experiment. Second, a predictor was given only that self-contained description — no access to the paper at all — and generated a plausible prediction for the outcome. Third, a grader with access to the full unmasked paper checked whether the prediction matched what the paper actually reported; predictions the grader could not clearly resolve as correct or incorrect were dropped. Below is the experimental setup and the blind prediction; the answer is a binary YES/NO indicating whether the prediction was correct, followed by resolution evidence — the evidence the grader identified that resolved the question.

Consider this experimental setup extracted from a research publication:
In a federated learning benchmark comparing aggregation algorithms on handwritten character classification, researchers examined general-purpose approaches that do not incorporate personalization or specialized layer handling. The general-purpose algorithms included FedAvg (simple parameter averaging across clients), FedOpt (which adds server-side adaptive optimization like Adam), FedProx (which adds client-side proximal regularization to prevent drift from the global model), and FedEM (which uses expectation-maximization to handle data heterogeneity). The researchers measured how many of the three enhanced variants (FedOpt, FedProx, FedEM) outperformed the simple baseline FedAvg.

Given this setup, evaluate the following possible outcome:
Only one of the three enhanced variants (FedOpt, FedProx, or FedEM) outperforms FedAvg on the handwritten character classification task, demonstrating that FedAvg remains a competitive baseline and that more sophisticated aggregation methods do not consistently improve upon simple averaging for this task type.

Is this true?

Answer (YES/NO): NO